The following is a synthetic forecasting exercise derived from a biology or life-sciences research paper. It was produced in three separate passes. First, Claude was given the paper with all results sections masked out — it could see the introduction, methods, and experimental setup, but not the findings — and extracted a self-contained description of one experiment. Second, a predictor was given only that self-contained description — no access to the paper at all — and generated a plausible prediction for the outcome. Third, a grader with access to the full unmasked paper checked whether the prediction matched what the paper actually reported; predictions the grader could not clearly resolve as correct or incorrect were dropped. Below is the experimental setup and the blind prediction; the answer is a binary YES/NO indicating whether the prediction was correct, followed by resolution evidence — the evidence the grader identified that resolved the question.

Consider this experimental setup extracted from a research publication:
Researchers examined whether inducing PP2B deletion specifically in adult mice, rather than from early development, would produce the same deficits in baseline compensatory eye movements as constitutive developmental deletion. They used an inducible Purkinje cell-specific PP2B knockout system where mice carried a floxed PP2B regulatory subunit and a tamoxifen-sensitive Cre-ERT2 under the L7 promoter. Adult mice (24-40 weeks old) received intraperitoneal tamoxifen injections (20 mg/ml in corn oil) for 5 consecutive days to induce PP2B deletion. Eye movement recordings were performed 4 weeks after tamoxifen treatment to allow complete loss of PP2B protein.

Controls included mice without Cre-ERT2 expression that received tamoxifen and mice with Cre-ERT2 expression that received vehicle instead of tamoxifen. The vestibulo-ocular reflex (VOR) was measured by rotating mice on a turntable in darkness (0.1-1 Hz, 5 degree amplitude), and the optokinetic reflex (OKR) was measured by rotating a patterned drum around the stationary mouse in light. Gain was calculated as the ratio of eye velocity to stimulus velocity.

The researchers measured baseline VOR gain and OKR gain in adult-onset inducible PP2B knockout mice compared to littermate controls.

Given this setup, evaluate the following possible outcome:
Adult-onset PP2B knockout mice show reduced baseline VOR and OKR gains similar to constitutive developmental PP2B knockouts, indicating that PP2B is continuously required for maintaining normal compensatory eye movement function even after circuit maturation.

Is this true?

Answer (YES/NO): NO